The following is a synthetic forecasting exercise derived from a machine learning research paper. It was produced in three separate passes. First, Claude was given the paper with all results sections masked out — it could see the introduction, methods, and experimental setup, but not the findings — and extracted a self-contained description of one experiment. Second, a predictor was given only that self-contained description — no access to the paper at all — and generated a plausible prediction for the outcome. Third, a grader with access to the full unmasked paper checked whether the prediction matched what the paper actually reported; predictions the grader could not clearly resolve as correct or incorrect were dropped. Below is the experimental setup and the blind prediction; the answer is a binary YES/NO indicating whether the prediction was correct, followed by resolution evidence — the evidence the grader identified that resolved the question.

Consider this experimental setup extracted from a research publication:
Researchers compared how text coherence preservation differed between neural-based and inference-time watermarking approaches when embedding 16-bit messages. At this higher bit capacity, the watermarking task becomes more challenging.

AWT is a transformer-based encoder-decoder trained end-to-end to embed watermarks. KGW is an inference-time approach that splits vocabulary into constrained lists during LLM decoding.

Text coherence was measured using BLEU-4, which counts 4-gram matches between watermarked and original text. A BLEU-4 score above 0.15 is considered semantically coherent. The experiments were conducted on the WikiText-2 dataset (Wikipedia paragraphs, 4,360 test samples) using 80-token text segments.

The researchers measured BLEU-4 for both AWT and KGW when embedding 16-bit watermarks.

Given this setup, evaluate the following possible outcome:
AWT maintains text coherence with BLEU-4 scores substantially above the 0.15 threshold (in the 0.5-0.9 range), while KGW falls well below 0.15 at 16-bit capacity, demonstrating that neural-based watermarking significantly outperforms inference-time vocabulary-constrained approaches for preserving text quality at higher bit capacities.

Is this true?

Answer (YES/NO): NO